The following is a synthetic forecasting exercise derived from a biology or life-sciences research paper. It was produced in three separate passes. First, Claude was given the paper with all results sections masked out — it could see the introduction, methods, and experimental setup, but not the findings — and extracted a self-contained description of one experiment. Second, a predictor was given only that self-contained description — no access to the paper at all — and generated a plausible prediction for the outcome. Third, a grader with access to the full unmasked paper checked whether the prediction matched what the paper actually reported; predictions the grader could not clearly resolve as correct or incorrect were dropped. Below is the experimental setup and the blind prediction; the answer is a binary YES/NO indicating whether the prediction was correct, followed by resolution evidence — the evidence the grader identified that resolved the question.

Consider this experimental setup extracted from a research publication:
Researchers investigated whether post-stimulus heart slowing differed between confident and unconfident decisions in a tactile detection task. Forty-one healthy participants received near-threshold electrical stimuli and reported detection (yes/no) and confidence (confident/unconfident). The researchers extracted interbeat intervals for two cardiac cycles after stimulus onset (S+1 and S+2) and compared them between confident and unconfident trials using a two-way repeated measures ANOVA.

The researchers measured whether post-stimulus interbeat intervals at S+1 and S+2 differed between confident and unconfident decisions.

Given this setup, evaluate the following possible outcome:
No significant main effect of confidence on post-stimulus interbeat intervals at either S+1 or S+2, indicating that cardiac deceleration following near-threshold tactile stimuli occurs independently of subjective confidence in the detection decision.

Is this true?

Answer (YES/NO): NO